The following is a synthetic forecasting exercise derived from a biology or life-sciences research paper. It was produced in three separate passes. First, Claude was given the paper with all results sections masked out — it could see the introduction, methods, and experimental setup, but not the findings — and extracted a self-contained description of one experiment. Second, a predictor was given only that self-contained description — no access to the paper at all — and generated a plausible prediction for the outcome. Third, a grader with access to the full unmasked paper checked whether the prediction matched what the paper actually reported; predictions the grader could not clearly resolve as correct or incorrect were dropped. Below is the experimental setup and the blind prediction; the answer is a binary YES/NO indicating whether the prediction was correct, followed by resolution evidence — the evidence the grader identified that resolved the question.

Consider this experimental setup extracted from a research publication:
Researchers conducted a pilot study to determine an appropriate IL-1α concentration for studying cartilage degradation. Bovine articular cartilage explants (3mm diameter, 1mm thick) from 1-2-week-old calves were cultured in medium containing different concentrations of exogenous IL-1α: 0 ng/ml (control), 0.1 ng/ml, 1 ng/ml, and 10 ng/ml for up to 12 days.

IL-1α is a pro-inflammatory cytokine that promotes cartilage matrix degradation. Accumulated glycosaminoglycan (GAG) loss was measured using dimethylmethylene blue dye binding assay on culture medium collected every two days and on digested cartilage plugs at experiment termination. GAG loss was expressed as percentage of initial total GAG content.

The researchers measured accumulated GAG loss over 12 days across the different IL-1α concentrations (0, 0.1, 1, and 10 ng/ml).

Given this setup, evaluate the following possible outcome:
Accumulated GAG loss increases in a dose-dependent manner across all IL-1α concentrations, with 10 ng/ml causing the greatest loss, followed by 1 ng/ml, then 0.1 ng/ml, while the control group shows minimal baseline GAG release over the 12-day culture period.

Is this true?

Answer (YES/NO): NO